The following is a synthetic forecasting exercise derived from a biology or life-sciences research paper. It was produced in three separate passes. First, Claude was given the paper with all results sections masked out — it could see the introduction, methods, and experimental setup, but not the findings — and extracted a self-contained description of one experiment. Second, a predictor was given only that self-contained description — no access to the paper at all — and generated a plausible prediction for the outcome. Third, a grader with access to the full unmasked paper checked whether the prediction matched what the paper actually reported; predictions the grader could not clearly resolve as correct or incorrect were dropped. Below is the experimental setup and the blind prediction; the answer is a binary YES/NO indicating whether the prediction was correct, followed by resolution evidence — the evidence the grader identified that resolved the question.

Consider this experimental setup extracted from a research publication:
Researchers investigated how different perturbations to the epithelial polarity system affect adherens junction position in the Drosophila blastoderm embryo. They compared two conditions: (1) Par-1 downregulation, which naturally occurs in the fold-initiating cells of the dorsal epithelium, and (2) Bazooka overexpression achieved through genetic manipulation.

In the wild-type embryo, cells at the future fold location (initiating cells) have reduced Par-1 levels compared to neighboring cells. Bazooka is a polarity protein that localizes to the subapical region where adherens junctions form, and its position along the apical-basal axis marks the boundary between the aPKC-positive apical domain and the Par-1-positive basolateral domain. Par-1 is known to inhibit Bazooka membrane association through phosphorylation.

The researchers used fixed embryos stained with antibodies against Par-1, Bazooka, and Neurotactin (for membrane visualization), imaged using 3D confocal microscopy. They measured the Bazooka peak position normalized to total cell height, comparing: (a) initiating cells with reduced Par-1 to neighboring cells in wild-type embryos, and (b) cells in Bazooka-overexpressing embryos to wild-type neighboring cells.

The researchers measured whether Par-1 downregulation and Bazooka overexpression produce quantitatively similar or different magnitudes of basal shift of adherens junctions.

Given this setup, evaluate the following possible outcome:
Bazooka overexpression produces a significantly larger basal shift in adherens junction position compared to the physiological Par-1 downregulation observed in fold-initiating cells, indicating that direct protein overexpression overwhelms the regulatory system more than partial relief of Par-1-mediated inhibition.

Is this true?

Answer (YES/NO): NO